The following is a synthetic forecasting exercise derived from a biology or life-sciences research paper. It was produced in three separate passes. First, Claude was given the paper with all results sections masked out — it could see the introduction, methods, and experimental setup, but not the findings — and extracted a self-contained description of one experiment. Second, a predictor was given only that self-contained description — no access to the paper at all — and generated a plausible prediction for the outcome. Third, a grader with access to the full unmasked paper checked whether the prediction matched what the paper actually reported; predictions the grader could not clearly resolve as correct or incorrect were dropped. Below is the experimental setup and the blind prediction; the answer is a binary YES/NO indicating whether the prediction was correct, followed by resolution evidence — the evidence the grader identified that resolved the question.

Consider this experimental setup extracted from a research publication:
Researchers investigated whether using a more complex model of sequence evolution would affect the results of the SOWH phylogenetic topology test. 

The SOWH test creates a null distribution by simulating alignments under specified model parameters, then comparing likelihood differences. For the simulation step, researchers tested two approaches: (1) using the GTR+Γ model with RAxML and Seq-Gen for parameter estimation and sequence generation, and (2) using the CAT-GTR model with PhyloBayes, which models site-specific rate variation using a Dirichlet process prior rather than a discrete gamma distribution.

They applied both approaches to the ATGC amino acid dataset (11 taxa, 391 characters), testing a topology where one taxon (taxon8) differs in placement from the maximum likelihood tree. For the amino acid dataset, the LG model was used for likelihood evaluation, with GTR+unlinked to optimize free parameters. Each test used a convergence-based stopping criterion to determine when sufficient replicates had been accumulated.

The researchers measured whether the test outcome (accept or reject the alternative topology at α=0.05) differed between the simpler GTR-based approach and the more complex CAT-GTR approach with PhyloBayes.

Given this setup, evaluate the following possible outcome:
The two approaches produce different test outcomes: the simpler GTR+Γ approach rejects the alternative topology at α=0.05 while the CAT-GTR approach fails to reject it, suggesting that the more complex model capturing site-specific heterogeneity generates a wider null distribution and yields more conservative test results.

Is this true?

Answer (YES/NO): NO